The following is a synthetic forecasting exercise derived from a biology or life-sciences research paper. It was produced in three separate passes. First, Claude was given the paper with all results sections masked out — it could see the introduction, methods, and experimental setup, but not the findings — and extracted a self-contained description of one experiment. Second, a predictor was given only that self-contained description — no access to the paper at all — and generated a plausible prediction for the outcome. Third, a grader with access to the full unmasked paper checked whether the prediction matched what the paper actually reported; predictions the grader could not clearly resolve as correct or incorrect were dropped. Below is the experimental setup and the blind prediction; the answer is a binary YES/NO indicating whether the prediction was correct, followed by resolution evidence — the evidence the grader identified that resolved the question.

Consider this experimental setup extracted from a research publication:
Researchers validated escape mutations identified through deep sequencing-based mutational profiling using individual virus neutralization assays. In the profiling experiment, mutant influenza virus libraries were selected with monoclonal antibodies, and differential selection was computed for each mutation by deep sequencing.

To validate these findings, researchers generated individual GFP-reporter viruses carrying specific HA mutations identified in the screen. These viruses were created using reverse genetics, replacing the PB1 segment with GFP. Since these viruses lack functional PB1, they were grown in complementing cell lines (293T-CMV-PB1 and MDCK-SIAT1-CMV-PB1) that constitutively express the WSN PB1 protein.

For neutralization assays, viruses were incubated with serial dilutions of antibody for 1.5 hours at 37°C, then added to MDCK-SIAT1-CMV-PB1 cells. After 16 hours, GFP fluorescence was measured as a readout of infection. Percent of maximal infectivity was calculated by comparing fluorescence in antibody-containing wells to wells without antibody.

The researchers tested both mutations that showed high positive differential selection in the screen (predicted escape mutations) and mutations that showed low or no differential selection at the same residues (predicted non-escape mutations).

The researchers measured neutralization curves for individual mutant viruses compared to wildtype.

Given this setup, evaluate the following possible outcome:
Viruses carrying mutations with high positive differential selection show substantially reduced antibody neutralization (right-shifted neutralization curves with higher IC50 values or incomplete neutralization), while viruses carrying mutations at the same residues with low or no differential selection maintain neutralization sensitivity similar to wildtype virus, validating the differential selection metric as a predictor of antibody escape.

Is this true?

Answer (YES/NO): YES